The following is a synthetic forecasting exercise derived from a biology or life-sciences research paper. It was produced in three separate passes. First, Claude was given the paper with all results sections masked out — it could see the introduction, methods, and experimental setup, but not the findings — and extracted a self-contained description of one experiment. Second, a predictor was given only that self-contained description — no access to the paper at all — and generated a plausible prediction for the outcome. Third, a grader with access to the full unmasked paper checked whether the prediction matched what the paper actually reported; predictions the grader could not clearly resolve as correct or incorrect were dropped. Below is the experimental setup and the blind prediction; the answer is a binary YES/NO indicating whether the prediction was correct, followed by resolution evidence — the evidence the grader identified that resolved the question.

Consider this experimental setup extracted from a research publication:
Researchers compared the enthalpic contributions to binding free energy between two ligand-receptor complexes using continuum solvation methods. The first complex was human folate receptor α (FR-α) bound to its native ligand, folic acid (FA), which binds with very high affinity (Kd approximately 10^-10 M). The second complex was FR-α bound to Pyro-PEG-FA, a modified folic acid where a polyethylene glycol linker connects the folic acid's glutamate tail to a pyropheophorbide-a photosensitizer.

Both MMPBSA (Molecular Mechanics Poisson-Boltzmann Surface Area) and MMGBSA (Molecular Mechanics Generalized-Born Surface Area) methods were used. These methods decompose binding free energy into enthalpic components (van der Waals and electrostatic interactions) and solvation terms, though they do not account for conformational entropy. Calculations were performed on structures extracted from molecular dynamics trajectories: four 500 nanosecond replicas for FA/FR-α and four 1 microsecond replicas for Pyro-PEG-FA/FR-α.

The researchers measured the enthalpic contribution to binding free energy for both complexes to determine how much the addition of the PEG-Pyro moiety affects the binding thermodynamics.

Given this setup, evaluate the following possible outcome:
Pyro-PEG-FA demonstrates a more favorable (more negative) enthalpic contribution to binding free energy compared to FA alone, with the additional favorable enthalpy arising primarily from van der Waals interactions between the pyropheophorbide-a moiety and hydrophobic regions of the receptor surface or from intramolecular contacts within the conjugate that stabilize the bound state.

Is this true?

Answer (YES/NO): NO